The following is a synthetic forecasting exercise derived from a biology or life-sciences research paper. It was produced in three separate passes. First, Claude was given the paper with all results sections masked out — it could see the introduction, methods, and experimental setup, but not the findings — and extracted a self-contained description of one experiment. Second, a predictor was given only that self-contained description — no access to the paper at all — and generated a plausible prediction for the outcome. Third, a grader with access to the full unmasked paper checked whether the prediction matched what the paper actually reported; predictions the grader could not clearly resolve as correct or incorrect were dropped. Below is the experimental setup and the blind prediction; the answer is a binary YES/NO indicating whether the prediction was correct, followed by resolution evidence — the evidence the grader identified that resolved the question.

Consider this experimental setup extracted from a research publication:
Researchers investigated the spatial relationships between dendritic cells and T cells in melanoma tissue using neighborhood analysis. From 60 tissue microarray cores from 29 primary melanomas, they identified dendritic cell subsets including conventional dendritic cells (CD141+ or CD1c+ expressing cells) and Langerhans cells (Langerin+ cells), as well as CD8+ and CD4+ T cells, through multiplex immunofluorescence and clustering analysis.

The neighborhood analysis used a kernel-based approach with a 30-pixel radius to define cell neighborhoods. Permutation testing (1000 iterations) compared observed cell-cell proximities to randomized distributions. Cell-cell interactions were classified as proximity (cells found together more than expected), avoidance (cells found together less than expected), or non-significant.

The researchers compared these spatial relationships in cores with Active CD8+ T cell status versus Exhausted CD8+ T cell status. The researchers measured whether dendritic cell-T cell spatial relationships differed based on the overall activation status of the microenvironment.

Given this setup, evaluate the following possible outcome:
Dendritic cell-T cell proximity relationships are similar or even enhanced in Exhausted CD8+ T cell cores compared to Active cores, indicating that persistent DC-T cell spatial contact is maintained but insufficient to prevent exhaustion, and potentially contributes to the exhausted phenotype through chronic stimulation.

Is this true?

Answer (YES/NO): YES